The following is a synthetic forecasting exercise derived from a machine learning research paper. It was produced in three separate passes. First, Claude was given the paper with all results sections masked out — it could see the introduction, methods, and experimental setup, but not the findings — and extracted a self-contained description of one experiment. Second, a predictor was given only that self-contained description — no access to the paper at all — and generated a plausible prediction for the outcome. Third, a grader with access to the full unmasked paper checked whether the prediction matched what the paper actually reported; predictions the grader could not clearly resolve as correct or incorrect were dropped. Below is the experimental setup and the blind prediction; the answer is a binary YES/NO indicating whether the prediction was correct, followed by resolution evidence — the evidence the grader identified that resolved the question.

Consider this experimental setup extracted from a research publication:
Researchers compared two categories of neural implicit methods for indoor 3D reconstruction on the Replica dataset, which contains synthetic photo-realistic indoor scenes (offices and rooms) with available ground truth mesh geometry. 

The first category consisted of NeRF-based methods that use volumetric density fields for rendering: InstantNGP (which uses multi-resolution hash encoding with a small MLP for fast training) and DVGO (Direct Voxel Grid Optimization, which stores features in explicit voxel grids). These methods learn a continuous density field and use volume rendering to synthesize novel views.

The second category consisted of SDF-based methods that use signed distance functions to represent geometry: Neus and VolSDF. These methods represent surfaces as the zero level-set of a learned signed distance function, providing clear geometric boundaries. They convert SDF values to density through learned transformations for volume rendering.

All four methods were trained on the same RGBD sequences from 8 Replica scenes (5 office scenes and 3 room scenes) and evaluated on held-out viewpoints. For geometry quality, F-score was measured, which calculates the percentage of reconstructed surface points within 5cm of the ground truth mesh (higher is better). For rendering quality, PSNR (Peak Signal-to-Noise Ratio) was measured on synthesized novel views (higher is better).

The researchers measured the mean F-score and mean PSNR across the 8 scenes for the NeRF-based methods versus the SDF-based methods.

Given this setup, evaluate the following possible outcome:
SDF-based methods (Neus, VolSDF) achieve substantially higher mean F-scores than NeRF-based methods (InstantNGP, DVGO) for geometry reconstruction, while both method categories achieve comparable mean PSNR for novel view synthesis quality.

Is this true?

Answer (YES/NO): NO